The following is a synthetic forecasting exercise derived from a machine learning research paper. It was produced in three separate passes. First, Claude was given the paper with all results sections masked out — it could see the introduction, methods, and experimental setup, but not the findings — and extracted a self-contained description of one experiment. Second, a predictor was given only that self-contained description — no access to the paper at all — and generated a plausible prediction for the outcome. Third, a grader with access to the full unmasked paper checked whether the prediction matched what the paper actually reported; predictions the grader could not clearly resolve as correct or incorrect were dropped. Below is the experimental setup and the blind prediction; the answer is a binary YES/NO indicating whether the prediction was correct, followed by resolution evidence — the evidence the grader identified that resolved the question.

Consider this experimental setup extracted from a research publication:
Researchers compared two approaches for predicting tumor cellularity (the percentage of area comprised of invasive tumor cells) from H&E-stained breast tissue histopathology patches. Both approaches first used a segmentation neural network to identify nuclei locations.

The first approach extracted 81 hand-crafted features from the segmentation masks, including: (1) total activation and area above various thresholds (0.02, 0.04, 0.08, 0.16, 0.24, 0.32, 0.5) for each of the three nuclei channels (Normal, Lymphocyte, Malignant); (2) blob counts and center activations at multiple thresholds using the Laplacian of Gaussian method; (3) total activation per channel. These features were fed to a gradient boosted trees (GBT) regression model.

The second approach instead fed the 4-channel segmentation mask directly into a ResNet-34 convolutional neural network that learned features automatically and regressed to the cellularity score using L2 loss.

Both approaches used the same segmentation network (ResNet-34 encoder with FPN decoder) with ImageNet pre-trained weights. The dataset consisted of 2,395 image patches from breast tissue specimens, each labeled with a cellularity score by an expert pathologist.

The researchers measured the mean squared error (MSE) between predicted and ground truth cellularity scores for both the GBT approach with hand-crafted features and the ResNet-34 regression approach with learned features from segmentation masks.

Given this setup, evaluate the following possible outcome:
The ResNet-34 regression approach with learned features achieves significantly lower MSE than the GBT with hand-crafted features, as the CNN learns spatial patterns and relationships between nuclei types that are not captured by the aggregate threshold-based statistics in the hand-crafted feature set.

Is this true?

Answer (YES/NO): YES